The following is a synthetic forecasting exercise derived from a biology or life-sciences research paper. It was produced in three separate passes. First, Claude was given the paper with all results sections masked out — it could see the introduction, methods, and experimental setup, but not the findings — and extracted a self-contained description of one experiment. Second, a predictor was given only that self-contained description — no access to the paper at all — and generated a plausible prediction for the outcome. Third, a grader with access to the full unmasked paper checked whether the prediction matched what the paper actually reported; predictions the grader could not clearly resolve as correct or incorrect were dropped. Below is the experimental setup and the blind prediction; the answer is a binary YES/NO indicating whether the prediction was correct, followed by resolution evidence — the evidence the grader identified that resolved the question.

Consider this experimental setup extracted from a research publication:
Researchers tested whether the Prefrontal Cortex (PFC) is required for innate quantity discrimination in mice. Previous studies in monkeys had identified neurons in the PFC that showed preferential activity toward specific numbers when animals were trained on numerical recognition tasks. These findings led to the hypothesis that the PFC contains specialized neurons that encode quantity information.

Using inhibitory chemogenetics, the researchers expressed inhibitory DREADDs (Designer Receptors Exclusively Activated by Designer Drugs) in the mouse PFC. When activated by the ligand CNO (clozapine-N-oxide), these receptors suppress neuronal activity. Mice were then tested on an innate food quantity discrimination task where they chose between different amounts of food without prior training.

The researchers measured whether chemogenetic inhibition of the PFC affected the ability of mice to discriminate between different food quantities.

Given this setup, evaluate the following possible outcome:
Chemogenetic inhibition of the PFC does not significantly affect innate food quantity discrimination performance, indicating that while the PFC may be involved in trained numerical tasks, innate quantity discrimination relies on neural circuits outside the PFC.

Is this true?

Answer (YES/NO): YES